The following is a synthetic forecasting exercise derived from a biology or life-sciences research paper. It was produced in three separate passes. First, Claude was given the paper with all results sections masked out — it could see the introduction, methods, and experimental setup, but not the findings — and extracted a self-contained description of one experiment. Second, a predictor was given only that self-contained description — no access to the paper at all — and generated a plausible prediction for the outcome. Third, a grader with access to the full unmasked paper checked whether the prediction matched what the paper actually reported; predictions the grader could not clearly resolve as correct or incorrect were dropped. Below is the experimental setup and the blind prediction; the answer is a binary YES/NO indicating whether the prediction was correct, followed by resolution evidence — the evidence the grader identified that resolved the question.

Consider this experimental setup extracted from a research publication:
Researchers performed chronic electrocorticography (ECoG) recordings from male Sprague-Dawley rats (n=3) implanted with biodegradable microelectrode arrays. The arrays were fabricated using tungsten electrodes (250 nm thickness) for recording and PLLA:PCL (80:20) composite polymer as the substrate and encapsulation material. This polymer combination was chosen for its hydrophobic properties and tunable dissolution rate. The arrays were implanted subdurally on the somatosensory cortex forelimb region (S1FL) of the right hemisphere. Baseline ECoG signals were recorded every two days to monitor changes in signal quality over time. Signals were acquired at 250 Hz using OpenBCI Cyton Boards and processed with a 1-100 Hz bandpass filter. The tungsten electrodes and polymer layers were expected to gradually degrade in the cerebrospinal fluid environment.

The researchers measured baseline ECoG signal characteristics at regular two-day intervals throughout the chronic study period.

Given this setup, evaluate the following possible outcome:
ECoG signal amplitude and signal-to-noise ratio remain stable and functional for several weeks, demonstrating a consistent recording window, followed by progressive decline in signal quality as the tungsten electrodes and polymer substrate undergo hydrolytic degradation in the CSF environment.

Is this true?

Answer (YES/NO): NO